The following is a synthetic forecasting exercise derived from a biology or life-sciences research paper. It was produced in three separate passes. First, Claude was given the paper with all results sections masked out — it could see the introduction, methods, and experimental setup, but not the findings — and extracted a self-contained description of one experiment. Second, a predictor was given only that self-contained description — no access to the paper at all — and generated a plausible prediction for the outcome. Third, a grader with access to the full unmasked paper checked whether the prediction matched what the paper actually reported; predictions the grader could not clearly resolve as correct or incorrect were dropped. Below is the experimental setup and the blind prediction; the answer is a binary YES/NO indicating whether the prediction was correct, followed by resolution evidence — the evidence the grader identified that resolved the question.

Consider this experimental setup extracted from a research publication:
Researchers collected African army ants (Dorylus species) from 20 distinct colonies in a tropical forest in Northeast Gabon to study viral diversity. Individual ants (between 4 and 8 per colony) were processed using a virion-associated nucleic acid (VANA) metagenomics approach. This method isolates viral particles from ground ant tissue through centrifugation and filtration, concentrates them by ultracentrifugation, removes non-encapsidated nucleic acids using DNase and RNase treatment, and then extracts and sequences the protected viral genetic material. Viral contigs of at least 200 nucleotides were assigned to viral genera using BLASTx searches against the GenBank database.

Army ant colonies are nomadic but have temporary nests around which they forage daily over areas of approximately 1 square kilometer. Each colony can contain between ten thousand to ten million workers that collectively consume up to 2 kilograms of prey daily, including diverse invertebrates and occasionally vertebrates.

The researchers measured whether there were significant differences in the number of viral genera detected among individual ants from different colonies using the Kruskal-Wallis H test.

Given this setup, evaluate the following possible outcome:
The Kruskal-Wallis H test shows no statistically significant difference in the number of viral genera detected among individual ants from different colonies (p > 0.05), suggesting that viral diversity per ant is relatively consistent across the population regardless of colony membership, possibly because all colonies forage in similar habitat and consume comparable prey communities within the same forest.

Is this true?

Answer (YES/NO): YES